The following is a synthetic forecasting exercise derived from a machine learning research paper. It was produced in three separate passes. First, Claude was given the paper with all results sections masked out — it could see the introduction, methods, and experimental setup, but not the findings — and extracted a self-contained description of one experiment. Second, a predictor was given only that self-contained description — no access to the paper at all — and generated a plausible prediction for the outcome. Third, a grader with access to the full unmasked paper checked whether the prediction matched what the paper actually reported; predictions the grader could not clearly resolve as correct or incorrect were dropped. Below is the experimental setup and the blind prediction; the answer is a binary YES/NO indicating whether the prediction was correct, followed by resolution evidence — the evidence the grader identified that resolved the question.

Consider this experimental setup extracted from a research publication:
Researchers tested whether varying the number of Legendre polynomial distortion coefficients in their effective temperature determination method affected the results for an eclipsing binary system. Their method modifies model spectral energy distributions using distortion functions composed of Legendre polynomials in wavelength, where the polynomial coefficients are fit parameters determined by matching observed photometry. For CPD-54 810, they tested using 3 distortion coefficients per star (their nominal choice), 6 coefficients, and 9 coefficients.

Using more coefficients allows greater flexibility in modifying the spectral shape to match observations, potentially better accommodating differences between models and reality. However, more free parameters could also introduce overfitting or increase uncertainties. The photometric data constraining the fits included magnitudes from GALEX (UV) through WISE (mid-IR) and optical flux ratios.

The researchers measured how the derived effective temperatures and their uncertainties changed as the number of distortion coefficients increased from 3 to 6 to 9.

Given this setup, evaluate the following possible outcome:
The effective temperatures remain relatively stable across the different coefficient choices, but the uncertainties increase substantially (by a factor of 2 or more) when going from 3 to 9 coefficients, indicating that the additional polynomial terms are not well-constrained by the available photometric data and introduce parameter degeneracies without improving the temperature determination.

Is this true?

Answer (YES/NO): NO